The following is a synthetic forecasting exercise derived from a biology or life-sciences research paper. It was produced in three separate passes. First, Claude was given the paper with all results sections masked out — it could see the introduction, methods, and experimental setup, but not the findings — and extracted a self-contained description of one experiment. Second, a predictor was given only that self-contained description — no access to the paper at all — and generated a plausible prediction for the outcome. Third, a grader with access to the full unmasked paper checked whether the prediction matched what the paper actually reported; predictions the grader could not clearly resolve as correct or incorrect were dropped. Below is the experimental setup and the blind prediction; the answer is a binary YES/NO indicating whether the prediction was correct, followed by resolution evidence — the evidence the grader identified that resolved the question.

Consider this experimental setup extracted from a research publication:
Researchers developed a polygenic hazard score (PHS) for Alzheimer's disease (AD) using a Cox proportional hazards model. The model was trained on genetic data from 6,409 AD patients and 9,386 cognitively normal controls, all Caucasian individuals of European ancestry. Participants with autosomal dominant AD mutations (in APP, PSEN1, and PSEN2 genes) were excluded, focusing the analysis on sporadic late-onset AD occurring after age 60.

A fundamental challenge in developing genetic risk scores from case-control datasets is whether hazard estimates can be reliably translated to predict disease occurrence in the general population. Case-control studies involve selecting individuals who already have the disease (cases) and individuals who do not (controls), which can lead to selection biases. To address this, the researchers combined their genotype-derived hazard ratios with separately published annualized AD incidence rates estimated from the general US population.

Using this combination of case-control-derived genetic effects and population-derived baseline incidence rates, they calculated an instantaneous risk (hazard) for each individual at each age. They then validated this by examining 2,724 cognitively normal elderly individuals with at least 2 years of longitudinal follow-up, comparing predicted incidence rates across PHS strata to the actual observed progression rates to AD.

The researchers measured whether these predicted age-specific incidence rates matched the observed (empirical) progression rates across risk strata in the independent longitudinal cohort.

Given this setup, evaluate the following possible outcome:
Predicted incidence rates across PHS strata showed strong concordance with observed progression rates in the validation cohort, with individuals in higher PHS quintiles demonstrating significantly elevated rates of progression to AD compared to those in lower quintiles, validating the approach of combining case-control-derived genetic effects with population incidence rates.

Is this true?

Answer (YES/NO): YES